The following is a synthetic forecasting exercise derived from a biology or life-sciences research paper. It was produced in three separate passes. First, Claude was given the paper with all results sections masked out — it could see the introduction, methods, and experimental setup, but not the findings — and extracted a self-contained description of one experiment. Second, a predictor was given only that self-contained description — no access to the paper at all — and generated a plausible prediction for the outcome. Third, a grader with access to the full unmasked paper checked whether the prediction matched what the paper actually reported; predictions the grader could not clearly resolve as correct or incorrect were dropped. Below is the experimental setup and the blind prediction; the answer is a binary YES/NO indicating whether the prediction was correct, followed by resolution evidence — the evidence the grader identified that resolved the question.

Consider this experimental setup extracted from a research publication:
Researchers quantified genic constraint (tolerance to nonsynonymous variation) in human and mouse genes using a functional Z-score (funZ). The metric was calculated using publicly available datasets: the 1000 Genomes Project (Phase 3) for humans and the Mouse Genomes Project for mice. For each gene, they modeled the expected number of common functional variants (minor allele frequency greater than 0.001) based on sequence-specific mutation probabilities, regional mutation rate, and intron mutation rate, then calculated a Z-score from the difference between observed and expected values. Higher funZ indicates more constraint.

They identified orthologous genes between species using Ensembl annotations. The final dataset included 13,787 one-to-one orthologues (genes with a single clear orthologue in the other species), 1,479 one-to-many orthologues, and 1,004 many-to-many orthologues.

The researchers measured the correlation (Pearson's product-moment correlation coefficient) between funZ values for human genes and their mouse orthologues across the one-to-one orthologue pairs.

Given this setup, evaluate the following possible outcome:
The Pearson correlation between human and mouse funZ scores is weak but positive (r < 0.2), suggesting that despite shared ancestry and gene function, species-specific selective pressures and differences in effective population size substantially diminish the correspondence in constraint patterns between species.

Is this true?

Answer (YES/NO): NO